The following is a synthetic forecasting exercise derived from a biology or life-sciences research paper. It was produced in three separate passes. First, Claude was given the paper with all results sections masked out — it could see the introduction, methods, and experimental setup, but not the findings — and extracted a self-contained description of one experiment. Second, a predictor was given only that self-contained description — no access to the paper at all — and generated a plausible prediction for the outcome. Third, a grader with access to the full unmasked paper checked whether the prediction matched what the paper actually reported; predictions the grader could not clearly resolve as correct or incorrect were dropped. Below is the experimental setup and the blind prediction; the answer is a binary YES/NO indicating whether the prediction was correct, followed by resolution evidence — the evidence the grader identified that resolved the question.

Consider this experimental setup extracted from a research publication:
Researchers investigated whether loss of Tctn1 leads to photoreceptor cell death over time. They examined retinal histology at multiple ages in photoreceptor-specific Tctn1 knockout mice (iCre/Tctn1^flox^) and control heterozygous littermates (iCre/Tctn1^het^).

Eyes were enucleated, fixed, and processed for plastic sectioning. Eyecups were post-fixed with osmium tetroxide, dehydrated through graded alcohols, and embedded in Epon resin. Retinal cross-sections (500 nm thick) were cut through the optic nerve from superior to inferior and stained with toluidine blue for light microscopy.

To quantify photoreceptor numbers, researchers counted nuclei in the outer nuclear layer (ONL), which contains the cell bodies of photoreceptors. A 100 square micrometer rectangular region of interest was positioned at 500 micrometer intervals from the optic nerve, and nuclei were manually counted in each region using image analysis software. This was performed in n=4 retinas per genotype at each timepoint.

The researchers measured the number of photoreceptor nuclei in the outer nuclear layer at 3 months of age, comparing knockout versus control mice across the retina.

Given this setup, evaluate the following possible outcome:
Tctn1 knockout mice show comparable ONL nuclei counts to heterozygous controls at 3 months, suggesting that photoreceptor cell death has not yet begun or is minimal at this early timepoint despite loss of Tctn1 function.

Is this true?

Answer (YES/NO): NO